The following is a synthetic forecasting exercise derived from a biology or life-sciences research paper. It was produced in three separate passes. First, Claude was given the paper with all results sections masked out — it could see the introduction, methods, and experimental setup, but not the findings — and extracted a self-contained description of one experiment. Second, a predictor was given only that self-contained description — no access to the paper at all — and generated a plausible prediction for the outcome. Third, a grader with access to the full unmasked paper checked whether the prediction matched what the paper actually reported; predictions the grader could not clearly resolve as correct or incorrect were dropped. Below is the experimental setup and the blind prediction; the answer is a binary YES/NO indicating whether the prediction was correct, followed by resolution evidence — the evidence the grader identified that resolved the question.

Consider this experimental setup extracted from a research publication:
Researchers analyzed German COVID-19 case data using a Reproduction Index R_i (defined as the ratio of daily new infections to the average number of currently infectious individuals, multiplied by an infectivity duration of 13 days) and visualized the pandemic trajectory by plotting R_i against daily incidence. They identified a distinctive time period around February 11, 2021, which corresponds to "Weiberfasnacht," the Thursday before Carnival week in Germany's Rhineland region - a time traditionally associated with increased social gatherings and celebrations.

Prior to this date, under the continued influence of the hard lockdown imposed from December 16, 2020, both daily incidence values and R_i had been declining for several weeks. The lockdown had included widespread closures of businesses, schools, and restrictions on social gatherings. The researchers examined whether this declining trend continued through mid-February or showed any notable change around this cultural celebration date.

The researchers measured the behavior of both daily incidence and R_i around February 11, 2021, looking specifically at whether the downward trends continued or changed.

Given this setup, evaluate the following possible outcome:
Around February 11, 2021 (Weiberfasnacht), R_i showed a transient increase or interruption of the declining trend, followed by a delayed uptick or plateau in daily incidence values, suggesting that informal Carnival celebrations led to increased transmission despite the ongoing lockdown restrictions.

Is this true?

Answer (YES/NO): NO